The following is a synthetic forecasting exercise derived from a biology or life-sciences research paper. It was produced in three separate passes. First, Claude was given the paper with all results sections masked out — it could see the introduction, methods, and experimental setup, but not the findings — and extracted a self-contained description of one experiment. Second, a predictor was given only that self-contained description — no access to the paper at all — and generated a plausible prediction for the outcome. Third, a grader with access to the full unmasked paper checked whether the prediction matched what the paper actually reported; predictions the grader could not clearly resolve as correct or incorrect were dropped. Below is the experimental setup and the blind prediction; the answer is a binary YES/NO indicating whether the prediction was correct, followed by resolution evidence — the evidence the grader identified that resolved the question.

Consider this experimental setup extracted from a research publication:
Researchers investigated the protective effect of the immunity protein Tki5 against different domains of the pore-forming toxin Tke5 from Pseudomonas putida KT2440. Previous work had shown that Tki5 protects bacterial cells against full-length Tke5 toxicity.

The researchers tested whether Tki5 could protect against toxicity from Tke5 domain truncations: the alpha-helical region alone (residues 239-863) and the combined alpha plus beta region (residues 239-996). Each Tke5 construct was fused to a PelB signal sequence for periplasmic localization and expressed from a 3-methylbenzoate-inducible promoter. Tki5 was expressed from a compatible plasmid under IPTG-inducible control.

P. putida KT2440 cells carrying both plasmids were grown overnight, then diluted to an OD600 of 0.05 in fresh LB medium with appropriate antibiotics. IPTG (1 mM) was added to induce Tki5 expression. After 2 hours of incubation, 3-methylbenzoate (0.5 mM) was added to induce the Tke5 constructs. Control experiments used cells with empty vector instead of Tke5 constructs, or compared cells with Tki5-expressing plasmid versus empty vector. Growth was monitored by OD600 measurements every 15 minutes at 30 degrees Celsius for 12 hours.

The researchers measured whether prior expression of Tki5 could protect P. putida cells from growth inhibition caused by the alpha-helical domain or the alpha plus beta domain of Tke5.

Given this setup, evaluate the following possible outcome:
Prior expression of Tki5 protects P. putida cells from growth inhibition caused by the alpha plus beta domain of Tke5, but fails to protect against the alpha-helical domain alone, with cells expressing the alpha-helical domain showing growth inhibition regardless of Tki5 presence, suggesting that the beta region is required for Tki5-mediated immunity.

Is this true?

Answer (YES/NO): NO